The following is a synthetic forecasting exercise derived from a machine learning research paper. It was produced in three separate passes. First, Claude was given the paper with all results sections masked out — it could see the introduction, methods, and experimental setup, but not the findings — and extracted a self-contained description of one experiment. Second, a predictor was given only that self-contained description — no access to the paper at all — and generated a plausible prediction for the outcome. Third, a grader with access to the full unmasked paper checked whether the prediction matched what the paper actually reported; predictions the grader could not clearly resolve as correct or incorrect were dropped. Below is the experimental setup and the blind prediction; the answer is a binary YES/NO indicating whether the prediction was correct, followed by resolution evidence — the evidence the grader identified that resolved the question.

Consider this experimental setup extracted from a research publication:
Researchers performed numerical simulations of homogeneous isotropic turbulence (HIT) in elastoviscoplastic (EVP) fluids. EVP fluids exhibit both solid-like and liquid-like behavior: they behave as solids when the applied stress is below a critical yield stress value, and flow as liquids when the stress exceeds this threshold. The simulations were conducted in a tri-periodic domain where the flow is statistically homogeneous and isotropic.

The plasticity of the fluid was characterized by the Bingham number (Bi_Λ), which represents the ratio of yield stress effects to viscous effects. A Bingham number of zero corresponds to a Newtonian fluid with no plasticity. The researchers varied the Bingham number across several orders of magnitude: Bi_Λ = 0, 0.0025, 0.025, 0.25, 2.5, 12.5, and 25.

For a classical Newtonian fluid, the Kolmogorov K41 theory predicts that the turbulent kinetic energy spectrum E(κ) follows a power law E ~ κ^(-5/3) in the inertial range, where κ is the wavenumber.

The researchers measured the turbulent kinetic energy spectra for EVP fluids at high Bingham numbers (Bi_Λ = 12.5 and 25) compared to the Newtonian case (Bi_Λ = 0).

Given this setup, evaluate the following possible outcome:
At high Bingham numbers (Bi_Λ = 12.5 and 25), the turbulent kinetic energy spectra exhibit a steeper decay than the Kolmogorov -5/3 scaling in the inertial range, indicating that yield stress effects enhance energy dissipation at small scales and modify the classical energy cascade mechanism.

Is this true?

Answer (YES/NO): NO